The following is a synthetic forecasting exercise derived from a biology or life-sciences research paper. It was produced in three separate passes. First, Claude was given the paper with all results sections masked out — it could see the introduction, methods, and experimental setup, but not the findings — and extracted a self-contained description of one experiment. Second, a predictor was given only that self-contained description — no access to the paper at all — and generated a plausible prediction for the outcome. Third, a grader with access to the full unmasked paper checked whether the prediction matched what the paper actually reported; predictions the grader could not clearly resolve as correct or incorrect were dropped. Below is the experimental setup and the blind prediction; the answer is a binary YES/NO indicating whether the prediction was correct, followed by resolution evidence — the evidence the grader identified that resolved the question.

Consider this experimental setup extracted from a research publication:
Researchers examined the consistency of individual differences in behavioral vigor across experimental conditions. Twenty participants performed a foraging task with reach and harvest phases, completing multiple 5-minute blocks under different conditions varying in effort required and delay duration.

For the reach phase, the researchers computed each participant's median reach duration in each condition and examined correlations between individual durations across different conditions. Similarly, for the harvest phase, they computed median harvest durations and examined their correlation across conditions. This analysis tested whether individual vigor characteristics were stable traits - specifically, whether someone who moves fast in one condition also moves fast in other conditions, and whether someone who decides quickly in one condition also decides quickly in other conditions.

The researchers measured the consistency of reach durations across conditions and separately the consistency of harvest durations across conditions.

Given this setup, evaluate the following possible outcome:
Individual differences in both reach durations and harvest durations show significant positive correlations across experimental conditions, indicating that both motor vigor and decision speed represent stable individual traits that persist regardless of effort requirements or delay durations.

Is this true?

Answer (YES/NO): YES